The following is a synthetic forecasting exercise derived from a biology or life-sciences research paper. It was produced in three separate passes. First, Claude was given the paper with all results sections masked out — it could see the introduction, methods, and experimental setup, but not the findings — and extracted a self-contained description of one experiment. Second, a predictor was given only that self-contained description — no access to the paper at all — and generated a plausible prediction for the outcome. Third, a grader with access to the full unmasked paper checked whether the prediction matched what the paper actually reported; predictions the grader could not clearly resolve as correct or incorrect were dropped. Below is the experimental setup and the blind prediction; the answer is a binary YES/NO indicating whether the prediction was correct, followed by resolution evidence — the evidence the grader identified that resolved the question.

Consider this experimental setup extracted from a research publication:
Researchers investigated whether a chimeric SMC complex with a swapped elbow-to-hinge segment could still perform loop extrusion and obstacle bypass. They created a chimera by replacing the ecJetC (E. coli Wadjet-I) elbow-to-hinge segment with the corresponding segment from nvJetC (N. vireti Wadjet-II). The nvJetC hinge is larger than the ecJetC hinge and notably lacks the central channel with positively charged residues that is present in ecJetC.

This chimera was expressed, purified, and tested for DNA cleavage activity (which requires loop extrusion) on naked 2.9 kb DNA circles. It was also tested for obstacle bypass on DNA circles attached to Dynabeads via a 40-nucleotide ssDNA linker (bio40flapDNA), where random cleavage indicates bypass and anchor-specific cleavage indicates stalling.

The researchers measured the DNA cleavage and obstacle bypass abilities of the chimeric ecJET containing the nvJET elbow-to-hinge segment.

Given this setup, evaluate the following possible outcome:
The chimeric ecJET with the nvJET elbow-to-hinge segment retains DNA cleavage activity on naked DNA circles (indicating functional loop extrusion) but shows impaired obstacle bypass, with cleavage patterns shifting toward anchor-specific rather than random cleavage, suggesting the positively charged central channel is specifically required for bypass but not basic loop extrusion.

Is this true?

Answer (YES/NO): YES